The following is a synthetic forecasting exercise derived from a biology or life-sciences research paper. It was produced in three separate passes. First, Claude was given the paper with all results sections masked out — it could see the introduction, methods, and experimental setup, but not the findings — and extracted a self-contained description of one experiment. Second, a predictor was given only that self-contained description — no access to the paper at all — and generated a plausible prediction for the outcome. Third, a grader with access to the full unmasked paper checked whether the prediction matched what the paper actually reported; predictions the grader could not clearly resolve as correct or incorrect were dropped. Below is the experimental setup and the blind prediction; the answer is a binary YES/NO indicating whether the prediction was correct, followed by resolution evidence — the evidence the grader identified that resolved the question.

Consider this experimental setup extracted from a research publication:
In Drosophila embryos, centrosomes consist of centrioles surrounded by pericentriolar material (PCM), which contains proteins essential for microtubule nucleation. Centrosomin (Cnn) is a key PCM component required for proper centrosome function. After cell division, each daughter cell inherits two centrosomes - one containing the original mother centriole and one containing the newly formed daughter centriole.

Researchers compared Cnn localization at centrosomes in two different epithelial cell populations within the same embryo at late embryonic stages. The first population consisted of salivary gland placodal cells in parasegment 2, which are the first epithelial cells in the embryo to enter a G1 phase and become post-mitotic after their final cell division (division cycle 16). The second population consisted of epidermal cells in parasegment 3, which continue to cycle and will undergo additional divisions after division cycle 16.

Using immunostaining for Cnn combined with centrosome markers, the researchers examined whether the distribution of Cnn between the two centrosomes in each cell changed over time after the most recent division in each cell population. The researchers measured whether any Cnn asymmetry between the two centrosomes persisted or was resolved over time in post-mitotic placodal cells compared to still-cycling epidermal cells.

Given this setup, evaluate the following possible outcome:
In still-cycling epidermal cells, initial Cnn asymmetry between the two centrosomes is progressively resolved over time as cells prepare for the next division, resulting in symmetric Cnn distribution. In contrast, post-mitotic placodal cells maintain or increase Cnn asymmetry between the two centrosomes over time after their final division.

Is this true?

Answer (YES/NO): YES